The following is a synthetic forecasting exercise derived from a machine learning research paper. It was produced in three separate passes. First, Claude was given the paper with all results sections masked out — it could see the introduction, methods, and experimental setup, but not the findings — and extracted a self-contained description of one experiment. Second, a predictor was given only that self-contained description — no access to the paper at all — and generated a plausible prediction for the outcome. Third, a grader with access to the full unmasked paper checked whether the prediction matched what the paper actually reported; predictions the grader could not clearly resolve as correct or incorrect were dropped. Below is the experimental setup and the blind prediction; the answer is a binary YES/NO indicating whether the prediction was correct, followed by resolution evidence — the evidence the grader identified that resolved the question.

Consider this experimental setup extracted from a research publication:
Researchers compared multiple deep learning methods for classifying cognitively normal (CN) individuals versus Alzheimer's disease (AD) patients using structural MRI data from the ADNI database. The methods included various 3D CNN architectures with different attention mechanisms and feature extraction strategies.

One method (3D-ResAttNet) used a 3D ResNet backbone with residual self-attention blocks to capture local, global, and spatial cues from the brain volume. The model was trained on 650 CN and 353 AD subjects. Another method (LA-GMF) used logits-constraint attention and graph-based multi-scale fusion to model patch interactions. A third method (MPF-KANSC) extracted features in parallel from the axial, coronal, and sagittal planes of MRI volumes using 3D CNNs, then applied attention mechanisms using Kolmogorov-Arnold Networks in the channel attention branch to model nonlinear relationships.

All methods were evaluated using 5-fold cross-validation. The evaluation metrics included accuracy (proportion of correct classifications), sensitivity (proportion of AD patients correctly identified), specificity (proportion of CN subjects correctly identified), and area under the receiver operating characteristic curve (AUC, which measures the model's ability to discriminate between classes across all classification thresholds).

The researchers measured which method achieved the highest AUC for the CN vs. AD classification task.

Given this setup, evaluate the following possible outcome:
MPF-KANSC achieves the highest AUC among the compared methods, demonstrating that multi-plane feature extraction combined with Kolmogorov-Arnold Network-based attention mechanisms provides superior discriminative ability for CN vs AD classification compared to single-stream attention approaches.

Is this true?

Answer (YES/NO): NO